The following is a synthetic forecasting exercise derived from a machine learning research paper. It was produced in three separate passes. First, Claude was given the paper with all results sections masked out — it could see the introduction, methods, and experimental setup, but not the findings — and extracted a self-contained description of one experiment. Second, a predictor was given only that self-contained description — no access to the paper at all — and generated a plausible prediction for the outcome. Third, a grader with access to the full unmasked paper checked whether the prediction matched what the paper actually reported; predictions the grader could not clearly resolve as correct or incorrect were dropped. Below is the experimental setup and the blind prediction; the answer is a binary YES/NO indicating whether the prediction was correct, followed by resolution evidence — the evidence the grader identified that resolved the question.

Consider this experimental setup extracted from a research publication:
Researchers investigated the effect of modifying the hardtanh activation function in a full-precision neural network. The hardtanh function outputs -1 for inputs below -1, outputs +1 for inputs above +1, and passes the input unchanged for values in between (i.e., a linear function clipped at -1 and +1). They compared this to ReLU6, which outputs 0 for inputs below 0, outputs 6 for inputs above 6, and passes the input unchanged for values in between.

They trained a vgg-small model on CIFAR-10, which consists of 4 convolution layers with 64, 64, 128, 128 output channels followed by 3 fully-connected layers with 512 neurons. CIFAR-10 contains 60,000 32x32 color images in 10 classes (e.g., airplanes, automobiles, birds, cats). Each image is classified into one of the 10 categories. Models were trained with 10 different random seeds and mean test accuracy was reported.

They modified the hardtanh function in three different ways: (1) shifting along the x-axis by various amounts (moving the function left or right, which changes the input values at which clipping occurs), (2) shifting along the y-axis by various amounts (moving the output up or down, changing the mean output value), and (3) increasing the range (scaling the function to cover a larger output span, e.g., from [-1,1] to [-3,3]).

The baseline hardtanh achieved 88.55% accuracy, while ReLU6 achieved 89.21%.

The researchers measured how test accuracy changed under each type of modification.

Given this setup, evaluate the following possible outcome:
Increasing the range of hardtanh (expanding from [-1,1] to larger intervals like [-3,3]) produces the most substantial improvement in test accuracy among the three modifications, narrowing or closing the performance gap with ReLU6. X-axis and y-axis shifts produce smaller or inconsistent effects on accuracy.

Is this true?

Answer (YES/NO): NO